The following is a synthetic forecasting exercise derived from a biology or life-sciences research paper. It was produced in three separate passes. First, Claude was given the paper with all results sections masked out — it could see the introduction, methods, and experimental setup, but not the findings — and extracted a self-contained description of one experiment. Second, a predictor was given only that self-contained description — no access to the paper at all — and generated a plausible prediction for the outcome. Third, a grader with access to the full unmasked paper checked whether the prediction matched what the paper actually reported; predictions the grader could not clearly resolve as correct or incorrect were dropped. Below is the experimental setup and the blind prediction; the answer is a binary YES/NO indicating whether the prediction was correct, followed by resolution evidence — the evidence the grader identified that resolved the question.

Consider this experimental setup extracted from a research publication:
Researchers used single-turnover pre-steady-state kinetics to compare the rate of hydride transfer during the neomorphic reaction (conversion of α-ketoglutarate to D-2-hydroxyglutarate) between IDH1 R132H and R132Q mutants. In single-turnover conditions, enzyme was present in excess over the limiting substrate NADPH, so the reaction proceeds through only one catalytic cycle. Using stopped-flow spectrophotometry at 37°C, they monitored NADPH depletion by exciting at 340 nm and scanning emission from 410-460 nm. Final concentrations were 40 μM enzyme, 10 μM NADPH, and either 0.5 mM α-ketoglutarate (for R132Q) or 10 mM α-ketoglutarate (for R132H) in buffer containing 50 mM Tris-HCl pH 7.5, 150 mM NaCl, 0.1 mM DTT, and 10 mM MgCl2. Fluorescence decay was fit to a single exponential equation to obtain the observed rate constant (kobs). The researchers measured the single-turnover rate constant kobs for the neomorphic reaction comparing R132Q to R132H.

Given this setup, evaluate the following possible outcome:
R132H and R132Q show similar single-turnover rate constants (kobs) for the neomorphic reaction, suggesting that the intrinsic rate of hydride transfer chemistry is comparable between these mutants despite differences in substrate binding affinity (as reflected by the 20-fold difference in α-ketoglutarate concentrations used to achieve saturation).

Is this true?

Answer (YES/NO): NO